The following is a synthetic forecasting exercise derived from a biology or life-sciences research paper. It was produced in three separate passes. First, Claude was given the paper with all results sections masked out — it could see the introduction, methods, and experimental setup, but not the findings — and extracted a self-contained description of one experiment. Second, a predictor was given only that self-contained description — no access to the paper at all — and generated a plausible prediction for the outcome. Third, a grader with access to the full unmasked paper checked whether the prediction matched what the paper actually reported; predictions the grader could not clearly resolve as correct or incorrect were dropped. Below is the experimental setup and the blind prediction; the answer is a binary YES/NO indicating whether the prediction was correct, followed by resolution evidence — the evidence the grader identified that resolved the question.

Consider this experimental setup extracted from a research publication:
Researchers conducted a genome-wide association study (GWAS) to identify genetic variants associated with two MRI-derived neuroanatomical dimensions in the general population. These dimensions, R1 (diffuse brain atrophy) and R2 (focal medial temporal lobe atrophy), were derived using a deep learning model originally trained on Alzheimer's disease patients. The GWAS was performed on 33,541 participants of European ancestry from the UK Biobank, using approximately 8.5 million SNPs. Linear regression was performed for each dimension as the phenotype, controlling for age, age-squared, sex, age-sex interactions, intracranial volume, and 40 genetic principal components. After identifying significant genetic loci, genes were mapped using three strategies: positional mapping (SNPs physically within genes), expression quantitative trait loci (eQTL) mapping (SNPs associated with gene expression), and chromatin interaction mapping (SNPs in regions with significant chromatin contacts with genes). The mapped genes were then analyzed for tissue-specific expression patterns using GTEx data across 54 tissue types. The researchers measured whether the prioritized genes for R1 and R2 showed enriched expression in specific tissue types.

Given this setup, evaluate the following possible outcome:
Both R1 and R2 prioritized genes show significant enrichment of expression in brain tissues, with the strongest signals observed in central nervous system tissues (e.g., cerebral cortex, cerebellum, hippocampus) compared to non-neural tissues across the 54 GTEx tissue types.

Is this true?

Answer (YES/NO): NO